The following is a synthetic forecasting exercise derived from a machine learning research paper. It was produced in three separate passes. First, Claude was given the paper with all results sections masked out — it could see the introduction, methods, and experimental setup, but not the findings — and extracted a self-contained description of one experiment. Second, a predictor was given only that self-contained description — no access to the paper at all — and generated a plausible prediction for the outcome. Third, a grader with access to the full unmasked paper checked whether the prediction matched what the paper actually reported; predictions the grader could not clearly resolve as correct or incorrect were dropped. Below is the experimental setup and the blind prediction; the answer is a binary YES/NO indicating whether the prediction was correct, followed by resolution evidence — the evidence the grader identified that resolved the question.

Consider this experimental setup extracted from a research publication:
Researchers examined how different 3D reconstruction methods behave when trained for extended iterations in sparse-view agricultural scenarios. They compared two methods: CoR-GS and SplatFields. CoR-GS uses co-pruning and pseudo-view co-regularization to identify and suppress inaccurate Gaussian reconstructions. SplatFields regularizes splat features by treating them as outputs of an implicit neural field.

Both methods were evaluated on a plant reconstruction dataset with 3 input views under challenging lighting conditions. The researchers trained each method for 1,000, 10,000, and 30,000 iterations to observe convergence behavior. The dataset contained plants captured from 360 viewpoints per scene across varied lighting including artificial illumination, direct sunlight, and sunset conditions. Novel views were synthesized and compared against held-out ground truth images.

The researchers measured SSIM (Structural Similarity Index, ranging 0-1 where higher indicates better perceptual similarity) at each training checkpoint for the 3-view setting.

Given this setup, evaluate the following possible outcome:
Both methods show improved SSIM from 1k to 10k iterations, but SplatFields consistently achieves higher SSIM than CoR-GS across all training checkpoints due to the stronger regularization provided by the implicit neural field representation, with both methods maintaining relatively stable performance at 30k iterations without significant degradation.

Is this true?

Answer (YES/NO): NO